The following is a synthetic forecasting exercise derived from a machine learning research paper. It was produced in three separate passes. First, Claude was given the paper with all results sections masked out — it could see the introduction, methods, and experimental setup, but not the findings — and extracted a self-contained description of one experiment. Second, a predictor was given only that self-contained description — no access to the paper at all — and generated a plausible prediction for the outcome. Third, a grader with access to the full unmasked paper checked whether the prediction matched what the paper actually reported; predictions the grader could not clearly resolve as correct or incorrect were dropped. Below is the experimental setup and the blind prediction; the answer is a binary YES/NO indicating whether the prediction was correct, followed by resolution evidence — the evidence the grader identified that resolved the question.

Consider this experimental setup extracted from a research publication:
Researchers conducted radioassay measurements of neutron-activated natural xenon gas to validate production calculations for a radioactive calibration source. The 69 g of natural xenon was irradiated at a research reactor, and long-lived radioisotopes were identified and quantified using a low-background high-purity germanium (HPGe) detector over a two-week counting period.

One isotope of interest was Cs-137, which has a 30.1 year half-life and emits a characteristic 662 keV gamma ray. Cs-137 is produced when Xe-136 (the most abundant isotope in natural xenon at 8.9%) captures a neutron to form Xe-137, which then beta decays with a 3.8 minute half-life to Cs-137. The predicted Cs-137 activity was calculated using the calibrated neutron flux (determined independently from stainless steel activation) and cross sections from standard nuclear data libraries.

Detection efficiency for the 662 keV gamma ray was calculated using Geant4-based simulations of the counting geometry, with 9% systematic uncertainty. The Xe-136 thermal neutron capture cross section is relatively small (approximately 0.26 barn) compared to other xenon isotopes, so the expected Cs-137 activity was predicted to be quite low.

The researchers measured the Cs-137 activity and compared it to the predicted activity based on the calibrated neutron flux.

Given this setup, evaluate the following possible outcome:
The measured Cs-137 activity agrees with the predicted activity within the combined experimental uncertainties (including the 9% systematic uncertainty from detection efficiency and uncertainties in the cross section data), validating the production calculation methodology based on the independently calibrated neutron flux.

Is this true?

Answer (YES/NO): NO